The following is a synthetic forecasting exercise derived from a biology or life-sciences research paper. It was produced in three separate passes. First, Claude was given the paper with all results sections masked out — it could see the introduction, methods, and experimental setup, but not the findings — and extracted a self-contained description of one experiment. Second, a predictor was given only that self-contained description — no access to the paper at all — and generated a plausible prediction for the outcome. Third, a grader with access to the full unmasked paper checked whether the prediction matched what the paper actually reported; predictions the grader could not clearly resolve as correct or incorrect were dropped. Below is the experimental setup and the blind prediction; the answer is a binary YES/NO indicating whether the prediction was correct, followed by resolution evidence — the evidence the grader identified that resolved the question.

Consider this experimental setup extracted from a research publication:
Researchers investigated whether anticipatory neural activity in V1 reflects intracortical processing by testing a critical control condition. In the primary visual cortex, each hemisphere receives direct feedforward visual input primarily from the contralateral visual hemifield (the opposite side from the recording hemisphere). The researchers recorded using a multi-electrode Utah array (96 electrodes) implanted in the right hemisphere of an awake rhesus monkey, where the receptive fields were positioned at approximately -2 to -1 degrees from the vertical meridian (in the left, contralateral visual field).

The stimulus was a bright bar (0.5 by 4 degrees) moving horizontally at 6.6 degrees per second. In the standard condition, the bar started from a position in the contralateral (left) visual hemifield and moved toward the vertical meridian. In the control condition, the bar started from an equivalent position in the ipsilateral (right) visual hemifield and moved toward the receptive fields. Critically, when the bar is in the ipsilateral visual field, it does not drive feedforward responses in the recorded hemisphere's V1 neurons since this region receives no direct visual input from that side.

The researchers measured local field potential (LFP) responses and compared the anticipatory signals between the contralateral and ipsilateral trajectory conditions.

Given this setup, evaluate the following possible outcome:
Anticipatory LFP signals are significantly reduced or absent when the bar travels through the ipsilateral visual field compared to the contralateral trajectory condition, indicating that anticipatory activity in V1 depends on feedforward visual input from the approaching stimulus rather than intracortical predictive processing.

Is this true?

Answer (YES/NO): NO